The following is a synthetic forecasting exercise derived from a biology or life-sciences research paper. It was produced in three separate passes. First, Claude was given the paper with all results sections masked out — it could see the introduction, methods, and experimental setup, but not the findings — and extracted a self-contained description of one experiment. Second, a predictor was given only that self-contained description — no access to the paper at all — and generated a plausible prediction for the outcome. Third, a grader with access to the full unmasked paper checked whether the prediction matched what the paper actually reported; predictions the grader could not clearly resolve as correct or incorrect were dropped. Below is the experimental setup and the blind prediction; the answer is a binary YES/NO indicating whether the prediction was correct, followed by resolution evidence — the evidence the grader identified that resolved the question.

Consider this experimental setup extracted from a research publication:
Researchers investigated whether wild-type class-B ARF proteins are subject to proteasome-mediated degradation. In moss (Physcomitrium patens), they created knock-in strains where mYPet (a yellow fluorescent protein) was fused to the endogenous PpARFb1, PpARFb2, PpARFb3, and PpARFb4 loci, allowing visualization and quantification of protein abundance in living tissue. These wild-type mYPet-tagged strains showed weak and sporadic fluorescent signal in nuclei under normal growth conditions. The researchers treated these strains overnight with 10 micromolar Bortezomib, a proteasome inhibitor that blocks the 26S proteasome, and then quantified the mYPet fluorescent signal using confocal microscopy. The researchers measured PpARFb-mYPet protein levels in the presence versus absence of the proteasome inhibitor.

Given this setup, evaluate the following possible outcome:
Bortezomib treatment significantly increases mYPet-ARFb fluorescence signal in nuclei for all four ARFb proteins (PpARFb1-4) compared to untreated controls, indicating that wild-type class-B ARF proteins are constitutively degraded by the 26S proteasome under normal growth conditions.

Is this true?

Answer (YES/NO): YES